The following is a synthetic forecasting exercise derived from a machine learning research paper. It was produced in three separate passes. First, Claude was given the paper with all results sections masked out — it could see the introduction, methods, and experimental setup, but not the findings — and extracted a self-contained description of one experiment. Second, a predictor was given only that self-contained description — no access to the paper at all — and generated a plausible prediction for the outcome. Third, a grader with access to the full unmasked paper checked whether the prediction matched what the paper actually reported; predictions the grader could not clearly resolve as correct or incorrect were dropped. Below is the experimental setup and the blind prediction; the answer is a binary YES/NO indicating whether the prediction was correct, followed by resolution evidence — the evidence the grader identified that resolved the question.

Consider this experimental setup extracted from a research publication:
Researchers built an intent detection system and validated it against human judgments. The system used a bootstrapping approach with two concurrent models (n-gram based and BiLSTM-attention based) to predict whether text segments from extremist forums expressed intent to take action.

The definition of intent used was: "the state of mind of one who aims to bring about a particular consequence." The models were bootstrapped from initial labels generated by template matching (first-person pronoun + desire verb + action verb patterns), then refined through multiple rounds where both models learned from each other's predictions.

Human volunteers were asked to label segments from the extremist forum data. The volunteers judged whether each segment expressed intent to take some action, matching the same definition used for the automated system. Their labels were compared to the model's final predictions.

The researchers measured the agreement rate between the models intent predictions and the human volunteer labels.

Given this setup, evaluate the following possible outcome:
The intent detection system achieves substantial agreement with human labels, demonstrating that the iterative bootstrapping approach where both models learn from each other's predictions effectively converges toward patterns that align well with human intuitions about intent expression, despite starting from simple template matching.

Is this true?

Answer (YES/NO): YES